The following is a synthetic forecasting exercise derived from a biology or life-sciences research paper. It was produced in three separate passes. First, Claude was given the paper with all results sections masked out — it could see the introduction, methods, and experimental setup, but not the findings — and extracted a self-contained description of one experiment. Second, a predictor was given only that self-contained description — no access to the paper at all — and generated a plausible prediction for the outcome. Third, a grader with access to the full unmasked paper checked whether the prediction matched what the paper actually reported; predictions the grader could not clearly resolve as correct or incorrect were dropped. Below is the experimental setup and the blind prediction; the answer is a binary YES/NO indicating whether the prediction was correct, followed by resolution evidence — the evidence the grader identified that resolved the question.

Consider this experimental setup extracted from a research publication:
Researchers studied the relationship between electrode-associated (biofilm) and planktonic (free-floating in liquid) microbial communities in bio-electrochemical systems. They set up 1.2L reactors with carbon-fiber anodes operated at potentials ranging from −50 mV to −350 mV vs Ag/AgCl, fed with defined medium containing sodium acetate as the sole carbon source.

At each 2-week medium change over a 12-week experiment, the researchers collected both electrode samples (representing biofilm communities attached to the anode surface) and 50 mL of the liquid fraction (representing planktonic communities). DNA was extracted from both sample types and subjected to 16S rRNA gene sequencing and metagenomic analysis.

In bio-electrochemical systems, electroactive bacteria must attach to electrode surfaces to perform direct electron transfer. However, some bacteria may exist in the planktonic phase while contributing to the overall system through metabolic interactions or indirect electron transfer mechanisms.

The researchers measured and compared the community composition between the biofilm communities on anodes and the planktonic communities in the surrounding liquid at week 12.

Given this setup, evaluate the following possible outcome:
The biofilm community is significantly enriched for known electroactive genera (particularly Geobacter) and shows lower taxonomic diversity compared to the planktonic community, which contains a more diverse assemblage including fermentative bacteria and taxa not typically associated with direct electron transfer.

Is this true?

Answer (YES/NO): YES